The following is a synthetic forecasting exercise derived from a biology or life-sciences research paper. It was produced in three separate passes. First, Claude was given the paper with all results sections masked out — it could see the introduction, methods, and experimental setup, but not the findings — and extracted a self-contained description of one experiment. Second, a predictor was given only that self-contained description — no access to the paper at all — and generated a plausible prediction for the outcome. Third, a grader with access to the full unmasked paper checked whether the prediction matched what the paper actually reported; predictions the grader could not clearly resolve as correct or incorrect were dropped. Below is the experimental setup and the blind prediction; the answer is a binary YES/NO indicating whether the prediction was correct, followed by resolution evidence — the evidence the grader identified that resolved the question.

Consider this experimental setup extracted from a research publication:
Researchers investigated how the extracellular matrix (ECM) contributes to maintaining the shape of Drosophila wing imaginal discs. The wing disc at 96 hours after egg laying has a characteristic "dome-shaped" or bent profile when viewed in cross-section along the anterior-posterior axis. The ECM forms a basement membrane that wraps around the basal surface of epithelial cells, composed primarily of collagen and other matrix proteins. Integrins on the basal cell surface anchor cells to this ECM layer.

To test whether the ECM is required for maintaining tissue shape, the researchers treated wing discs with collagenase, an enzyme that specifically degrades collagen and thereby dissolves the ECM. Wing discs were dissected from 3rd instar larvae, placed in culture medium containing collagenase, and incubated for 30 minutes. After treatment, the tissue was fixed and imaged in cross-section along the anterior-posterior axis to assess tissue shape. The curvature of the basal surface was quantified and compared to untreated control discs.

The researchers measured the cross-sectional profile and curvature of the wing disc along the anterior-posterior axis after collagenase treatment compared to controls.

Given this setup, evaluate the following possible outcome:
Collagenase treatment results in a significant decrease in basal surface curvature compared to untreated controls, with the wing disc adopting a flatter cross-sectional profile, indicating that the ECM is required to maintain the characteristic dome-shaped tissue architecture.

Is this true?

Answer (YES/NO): NO